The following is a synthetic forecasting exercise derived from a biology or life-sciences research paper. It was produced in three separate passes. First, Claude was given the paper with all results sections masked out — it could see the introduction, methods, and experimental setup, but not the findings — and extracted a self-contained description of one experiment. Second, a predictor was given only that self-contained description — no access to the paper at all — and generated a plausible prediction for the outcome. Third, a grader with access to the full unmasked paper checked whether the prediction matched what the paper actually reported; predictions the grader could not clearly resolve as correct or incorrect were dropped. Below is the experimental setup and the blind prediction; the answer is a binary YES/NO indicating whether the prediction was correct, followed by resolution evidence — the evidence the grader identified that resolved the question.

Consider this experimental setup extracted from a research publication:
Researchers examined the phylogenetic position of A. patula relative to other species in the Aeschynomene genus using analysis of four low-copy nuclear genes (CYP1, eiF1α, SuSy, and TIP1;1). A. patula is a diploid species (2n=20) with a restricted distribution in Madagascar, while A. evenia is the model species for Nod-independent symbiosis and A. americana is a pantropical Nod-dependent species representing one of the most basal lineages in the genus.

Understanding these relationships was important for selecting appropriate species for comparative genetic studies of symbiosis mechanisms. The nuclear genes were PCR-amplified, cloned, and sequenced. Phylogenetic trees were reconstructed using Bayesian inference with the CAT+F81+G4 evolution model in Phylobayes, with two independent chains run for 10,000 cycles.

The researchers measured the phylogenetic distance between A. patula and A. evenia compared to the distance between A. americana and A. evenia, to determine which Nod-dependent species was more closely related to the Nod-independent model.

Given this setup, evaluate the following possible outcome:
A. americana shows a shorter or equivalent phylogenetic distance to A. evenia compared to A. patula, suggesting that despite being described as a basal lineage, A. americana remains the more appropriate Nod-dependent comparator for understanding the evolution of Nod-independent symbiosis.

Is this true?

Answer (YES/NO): NO